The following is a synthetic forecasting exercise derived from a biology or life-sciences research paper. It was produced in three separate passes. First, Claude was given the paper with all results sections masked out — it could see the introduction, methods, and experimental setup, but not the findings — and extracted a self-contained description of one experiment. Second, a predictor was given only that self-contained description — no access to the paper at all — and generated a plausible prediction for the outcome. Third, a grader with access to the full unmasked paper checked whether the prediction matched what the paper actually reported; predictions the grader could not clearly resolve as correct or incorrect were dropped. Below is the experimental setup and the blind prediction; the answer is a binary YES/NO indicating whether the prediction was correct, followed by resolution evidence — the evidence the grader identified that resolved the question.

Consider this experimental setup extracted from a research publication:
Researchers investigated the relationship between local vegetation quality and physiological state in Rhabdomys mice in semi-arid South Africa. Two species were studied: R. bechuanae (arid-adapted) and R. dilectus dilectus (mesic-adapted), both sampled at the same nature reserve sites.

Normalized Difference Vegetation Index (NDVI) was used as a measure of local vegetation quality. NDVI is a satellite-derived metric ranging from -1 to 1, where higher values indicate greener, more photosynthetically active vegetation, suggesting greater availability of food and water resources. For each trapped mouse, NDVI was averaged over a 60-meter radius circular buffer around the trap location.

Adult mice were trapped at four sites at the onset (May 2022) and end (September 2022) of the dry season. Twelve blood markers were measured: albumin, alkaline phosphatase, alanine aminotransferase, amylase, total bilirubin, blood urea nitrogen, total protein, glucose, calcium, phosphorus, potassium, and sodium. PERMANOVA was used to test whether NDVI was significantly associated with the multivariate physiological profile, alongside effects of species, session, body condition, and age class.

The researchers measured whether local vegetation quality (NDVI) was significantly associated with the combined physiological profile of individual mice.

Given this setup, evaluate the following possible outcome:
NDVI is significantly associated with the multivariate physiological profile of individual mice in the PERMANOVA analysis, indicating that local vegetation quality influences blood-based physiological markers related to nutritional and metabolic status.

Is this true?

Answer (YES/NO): NO